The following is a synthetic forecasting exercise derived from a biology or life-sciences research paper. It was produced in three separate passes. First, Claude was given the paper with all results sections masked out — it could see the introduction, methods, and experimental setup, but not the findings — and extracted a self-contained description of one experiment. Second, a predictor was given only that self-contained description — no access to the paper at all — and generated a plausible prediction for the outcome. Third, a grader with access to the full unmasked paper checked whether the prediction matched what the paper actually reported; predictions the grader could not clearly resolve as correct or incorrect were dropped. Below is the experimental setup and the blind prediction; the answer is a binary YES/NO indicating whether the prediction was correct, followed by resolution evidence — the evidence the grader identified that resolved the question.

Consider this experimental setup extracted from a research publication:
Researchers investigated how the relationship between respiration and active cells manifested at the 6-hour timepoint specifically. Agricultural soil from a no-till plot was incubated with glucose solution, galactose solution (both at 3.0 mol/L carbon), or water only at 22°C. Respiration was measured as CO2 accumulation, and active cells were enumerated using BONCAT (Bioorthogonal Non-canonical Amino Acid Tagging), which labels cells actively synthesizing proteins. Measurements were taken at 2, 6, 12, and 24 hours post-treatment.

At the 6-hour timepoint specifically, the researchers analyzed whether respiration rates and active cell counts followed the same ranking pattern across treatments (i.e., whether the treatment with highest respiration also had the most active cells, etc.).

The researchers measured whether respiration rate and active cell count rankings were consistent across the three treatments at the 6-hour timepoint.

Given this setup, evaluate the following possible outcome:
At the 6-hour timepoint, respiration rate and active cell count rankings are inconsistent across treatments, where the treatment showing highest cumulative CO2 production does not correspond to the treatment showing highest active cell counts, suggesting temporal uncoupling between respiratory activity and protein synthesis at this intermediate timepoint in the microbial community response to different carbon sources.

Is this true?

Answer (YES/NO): NO